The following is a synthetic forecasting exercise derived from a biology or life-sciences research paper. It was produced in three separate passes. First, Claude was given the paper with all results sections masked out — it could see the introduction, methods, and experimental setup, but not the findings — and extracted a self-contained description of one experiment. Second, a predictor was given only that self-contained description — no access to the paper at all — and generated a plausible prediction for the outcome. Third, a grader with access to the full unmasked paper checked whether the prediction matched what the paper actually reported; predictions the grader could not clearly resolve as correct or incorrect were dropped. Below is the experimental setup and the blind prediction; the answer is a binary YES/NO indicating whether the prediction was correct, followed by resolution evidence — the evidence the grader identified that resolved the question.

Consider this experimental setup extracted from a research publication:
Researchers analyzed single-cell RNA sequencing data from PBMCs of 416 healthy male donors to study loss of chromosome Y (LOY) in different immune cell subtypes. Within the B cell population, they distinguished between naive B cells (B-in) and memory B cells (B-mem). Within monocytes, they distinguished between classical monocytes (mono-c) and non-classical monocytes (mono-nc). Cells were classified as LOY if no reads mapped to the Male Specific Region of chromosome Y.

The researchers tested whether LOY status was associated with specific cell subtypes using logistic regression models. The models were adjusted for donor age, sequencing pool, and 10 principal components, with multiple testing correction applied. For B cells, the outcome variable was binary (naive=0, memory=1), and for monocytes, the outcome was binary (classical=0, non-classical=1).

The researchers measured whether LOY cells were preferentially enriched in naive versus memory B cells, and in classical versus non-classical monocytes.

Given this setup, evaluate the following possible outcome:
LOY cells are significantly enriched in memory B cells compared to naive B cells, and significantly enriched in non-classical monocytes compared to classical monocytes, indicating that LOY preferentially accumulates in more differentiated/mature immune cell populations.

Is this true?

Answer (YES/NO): NO